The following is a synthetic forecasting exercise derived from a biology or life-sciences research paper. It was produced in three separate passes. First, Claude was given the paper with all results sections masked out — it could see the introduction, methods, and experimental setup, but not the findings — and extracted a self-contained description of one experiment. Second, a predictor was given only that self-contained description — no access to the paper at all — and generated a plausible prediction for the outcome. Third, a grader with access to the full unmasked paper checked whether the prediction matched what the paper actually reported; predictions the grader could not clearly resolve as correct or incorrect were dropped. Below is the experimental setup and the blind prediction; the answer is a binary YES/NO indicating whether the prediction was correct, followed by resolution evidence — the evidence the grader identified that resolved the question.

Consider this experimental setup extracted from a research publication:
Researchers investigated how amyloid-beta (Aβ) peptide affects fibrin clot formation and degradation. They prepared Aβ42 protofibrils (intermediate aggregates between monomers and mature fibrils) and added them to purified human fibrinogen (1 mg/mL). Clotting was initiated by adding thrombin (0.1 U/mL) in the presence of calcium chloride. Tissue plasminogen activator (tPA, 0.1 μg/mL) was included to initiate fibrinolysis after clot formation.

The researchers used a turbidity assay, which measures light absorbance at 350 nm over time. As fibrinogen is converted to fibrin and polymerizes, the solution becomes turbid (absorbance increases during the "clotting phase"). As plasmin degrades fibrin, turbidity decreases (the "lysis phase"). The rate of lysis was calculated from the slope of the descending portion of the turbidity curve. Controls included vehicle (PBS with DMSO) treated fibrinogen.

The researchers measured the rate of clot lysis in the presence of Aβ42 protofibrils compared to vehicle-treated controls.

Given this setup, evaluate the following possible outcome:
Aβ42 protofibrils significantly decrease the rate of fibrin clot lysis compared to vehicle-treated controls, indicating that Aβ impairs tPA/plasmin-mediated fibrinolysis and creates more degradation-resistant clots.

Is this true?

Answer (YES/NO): YES